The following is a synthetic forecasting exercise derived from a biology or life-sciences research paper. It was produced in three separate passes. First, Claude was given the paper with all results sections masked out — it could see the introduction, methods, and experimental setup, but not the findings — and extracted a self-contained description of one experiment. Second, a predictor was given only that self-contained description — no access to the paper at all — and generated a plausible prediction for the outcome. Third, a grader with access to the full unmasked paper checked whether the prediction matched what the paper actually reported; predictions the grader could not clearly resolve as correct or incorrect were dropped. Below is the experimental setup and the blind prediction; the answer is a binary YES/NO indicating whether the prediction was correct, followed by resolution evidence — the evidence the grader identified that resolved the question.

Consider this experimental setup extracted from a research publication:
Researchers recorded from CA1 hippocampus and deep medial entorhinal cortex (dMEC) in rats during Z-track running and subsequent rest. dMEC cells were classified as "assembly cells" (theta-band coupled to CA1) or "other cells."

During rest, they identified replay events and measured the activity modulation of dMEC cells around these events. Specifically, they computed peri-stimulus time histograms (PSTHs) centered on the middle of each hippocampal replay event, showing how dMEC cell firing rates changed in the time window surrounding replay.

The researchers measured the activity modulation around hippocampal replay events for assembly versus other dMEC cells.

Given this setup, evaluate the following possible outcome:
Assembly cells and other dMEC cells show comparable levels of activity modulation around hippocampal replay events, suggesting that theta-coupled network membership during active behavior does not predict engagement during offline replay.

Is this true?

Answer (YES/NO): NO